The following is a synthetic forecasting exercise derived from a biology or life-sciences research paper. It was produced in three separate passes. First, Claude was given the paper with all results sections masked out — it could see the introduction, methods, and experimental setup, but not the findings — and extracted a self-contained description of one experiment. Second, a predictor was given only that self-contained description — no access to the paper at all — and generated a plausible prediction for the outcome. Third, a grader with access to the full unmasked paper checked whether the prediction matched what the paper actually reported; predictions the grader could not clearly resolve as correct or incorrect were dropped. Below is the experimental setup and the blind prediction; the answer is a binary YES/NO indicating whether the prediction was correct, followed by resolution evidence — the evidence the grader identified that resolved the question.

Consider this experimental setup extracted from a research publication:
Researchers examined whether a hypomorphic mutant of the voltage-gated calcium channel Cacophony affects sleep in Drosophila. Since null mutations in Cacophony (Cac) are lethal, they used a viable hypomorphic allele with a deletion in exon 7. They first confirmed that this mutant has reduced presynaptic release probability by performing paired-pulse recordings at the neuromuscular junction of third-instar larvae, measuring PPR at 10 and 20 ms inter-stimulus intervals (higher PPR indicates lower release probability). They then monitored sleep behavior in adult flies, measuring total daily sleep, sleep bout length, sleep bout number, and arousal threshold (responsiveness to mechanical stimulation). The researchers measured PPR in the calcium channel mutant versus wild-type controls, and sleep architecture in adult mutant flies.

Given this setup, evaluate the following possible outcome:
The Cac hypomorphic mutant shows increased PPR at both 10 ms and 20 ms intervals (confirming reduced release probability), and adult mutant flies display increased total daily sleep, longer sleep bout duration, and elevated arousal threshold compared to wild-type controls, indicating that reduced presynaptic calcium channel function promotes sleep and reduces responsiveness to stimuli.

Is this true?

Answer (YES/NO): YES